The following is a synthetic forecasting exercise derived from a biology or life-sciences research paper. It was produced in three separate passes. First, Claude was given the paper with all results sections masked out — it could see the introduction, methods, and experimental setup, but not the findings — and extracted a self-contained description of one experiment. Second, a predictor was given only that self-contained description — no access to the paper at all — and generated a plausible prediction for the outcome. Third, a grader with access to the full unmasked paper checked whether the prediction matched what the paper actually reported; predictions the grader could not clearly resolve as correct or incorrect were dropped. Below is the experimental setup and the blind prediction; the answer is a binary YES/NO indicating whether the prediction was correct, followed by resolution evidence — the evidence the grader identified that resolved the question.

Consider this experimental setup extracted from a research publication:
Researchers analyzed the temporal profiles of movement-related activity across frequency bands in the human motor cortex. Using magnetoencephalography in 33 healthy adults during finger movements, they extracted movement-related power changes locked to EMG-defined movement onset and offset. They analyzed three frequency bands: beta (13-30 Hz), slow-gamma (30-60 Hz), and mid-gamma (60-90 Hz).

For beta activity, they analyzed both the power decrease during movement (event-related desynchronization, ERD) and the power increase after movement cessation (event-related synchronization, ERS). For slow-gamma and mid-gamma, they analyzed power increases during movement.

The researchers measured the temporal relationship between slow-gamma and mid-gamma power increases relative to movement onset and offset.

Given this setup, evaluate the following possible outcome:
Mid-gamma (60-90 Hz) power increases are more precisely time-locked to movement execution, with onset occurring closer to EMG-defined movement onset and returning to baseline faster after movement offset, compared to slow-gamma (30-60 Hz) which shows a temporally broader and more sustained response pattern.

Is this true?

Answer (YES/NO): YES